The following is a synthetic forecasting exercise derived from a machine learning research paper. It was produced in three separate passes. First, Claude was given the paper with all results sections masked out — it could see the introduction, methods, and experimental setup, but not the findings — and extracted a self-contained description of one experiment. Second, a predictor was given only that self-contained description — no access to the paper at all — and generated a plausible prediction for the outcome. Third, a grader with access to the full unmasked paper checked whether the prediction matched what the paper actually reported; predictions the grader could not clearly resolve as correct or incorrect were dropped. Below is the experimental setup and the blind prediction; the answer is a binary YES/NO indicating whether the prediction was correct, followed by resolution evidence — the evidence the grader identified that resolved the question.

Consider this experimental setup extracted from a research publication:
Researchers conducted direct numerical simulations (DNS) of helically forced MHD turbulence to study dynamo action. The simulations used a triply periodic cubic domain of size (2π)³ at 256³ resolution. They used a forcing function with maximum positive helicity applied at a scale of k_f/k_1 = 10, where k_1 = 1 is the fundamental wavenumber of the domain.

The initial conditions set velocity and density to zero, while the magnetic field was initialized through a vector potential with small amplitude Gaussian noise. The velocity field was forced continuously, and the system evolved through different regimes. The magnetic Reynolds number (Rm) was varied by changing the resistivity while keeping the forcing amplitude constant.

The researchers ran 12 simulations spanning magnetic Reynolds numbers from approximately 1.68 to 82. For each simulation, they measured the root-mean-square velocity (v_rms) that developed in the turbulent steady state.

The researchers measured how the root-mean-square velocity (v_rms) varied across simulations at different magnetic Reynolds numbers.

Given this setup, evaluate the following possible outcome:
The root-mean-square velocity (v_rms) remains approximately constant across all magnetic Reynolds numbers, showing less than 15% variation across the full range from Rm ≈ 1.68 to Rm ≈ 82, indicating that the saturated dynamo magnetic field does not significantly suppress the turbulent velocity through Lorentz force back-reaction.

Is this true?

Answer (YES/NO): NO